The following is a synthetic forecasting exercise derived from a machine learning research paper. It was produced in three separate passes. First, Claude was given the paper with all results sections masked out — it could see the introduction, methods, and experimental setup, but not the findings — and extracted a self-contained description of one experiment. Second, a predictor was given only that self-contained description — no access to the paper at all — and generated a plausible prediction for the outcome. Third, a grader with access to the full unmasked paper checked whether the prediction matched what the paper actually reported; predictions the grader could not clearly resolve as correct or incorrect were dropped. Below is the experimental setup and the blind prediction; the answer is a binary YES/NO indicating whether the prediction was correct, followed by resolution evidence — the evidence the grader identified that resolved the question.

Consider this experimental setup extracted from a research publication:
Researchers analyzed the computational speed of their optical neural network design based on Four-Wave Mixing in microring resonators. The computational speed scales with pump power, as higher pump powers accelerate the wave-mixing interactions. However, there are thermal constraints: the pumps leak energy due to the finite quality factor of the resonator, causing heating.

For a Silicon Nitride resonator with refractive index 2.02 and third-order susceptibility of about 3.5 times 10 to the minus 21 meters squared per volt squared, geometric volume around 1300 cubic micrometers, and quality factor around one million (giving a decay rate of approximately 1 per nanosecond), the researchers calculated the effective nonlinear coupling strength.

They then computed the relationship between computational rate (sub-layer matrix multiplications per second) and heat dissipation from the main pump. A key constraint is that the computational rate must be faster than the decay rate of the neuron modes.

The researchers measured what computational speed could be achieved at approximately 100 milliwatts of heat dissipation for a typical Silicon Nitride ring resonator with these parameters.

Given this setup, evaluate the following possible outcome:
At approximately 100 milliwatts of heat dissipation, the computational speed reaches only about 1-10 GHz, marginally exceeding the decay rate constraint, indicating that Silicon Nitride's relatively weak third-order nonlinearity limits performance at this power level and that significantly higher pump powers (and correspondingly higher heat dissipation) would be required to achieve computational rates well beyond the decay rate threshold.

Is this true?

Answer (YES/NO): YES